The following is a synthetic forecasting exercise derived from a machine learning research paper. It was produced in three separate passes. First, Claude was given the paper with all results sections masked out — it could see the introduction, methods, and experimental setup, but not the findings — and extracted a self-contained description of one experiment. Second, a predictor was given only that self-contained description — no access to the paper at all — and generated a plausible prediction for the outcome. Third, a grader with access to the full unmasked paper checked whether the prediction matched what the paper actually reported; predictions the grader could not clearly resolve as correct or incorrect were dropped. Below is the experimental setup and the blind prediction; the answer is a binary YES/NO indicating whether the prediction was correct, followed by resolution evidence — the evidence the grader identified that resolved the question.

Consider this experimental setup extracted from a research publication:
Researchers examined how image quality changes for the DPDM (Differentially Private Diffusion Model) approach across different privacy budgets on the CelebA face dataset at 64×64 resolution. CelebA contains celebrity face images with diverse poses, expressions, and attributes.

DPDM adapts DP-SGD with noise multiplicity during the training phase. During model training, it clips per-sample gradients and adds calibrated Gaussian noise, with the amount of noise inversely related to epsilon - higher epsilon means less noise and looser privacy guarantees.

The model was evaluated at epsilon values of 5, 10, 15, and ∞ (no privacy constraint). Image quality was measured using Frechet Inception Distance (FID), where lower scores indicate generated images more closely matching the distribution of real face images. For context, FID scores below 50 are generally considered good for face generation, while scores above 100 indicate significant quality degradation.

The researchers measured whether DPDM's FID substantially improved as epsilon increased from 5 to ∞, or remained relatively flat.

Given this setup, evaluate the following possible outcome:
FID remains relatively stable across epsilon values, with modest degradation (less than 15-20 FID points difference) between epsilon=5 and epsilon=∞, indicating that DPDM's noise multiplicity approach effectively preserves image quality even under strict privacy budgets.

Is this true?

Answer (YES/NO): NO